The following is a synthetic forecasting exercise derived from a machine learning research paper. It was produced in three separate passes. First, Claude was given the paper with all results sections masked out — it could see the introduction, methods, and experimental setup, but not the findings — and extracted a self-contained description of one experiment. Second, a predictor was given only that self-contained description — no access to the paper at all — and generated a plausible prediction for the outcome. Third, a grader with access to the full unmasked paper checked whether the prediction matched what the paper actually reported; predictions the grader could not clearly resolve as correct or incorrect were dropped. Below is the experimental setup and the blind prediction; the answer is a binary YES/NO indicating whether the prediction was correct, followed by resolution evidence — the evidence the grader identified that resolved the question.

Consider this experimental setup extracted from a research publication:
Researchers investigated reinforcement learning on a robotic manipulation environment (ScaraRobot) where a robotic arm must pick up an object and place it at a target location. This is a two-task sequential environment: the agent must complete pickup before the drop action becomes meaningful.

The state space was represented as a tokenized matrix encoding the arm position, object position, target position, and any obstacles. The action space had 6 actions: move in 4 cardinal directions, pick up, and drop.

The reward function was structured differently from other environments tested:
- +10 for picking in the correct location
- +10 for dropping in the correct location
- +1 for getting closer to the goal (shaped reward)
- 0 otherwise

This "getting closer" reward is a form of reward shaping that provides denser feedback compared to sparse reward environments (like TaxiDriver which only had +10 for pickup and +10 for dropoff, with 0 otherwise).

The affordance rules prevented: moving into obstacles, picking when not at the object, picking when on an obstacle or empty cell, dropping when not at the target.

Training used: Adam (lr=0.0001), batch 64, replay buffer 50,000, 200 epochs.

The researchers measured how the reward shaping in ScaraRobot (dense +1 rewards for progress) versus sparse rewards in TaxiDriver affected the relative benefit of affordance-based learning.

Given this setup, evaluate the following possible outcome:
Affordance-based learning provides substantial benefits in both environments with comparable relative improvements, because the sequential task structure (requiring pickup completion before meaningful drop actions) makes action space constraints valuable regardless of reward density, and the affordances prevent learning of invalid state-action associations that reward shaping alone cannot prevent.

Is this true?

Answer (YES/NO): NO